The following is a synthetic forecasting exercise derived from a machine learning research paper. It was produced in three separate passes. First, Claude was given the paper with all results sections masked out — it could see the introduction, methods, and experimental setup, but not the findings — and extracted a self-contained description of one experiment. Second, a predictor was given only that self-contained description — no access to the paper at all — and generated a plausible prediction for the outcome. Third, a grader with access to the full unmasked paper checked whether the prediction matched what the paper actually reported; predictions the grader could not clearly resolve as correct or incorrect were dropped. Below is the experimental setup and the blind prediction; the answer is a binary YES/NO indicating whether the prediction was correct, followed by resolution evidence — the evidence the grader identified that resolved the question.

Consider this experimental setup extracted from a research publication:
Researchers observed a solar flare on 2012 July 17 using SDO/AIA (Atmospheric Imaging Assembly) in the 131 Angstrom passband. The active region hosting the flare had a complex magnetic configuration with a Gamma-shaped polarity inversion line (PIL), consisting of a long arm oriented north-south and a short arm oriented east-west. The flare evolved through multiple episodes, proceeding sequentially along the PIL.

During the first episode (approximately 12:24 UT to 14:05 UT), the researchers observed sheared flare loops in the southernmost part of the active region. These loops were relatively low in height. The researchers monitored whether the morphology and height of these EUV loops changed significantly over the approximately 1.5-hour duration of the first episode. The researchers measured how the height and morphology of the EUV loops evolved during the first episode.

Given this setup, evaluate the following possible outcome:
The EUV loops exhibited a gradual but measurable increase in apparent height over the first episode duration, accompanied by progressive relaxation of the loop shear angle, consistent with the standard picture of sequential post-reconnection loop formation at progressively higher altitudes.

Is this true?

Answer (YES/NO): NO